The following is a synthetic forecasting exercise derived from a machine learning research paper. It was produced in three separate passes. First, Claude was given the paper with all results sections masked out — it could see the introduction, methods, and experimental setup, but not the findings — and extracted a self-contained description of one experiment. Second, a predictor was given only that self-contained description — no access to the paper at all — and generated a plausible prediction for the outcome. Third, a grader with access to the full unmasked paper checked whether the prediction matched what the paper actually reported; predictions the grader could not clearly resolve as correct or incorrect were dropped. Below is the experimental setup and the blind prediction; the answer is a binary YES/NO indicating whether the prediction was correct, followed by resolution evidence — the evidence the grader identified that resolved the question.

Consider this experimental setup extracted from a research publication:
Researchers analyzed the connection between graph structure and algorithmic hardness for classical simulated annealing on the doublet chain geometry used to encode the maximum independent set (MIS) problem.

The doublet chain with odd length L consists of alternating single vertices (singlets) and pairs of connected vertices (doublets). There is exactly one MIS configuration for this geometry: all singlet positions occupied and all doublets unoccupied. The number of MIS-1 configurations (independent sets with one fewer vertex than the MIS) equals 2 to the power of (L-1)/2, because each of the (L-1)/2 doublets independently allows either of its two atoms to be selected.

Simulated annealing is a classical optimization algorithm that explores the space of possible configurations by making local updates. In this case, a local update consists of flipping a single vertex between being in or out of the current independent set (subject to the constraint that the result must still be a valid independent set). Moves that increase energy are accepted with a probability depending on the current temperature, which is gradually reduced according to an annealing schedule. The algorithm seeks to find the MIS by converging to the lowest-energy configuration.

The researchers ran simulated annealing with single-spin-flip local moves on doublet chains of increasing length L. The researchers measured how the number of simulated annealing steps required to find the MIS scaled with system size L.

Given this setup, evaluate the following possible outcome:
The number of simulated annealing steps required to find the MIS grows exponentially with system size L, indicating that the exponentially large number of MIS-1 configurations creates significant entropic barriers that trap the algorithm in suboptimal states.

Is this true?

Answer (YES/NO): YES